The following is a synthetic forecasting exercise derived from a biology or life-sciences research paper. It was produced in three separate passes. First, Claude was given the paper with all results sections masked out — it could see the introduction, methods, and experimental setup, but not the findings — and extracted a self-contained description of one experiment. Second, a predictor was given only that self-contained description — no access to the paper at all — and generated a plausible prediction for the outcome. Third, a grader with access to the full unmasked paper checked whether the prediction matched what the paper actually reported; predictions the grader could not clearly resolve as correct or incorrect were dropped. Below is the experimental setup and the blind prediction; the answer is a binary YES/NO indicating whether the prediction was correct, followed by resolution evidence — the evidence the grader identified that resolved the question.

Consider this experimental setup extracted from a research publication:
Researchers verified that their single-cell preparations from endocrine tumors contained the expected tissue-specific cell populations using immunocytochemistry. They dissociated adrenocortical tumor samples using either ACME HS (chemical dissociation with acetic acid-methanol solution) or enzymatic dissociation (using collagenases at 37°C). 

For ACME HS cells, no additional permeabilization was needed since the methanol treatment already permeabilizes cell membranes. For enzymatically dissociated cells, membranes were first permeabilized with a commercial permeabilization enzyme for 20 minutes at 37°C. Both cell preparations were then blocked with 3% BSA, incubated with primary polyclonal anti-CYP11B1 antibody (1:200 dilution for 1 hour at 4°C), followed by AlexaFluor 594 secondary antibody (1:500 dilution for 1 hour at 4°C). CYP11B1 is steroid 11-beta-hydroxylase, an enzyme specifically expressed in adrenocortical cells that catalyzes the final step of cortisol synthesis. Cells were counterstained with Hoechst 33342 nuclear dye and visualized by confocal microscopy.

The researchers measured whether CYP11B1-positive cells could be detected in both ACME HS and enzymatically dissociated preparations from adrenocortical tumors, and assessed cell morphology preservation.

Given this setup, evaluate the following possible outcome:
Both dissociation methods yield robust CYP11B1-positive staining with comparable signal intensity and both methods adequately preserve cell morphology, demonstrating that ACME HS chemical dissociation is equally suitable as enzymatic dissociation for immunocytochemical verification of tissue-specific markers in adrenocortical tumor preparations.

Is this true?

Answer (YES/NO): NO